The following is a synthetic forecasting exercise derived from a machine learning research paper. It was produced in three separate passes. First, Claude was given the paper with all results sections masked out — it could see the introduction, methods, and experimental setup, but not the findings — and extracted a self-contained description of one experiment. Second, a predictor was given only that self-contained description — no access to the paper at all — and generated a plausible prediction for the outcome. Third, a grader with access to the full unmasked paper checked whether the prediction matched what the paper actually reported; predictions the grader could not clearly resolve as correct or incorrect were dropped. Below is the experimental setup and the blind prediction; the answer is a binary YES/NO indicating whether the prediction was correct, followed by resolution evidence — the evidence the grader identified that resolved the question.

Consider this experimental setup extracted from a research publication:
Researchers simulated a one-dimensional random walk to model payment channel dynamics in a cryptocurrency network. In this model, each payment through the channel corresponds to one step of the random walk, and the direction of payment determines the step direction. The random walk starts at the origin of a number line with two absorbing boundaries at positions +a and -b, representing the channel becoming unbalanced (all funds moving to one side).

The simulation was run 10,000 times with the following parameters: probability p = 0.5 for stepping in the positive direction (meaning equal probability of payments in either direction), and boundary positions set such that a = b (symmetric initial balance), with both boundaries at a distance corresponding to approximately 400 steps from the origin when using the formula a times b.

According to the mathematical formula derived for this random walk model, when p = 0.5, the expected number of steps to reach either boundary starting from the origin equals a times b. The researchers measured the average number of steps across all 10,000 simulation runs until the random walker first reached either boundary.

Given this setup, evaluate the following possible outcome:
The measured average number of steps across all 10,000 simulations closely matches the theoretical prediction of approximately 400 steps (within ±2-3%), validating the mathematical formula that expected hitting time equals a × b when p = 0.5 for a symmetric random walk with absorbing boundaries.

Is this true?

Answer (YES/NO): YES